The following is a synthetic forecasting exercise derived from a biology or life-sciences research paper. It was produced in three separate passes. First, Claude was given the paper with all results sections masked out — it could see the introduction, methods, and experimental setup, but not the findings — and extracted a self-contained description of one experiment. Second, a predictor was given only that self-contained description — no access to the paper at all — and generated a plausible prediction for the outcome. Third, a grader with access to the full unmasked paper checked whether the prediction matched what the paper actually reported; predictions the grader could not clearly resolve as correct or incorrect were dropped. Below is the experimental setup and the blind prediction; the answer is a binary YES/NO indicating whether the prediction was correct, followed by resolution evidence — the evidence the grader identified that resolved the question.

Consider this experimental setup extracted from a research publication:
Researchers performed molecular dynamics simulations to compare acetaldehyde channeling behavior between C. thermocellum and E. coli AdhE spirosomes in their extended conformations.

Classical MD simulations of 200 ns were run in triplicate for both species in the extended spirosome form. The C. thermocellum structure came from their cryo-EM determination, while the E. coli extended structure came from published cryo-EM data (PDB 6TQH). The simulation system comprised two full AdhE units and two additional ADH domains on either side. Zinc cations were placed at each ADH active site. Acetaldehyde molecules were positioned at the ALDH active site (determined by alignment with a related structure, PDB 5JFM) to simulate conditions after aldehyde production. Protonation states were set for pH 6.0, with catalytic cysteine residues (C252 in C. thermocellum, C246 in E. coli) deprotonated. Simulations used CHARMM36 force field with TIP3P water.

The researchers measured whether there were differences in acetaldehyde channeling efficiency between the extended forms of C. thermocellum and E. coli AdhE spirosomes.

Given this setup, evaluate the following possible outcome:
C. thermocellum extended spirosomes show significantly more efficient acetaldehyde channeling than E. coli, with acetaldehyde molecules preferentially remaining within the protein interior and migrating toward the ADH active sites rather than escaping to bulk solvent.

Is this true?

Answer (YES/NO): NO